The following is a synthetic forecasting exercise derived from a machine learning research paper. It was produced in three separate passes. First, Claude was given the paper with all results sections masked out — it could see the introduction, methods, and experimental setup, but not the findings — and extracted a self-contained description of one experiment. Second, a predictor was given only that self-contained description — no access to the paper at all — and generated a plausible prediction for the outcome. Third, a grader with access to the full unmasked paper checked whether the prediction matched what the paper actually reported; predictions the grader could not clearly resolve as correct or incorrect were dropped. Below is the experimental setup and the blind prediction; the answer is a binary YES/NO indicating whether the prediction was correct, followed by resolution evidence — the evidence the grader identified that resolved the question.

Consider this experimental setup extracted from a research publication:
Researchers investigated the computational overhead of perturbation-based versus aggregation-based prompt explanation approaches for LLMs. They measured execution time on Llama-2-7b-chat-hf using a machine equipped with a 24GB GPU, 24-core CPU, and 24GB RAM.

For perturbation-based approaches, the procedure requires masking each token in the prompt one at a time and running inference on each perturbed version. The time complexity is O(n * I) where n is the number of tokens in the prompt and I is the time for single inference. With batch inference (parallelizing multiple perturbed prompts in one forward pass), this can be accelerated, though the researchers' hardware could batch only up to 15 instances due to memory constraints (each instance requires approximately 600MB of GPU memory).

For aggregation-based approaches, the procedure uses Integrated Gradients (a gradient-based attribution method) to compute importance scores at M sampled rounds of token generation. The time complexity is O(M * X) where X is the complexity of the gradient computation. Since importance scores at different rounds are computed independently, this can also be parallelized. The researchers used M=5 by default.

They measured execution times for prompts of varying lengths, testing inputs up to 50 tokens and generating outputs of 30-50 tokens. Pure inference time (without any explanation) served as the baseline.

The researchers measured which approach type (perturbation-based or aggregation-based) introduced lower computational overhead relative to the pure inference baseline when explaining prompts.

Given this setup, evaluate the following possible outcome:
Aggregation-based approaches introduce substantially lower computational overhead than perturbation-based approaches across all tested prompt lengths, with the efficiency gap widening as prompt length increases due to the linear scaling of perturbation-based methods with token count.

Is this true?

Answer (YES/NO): NO